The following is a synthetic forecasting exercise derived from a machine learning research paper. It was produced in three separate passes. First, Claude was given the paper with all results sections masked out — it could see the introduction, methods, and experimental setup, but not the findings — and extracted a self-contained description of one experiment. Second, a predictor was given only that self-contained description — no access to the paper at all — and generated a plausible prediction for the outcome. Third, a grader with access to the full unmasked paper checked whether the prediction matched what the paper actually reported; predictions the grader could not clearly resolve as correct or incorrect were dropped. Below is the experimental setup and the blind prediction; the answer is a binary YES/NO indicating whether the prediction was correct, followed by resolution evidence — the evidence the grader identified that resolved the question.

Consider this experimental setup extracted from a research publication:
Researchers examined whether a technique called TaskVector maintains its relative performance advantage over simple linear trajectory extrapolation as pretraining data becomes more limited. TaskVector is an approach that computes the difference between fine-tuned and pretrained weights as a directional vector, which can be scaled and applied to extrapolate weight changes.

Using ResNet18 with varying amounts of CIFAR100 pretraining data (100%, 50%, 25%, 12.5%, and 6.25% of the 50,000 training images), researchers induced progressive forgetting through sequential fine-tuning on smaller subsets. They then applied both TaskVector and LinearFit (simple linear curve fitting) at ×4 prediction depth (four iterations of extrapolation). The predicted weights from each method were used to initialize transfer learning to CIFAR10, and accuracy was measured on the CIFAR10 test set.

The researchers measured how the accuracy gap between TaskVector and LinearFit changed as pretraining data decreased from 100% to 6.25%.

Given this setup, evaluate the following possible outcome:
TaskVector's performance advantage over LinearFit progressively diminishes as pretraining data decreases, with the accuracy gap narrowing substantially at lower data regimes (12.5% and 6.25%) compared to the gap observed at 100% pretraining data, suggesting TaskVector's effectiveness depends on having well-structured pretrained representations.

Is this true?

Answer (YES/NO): NO